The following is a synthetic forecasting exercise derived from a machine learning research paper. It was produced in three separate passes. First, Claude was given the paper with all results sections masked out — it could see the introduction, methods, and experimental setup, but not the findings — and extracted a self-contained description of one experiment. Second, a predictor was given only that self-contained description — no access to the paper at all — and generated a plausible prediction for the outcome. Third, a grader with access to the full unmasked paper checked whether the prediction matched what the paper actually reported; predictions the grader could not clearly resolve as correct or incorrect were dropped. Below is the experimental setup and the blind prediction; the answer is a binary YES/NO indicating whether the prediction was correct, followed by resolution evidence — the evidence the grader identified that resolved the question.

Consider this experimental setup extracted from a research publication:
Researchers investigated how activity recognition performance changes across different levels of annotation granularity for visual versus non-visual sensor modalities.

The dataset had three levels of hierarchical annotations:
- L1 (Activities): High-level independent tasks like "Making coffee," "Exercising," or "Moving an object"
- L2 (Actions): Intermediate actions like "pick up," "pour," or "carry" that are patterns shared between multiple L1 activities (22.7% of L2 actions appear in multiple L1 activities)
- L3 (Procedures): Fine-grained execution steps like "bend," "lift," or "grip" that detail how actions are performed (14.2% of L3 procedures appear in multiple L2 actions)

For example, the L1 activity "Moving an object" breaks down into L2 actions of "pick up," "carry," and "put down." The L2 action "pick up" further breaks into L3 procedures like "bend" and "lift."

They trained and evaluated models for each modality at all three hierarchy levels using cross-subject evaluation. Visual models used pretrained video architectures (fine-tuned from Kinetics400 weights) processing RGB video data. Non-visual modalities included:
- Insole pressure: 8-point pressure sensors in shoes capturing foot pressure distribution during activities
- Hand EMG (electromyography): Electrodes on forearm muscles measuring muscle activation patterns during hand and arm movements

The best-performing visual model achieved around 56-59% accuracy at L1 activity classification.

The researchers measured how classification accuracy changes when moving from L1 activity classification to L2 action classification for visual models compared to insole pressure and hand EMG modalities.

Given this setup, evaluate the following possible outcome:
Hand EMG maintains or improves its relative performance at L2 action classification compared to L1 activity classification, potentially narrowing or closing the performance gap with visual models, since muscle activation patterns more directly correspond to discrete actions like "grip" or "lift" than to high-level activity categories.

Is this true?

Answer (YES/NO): NO